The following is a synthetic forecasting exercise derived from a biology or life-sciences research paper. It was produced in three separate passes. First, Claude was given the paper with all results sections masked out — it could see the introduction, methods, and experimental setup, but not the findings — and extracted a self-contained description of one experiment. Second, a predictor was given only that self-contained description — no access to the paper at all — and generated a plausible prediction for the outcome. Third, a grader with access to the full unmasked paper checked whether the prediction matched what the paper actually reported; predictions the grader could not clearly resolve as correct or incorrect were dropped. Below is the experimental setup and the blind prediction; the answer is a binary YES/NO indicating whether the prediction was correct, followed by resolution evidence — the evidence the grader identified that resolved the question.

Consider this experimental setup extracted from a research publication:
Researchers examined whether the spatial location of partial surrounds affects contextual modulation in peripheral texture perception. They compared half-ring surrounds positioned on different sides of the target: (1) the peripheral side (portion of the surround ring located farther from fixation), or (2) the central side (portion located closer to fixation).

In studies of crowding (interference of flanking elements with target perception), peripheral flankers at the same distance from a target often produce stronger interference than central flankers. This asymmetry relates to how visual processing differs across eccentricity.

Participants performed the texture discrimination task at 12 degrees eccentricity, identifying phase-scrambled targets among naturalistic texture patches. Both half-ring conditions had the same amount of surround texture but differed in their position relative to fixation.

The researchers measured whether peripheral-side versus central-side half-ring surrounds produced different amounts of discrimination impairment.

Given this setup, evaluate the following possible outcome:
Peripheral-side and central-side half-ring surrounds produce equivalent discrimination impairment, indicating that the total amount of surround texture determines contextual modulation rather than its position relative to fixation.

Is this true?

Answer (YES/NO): NO